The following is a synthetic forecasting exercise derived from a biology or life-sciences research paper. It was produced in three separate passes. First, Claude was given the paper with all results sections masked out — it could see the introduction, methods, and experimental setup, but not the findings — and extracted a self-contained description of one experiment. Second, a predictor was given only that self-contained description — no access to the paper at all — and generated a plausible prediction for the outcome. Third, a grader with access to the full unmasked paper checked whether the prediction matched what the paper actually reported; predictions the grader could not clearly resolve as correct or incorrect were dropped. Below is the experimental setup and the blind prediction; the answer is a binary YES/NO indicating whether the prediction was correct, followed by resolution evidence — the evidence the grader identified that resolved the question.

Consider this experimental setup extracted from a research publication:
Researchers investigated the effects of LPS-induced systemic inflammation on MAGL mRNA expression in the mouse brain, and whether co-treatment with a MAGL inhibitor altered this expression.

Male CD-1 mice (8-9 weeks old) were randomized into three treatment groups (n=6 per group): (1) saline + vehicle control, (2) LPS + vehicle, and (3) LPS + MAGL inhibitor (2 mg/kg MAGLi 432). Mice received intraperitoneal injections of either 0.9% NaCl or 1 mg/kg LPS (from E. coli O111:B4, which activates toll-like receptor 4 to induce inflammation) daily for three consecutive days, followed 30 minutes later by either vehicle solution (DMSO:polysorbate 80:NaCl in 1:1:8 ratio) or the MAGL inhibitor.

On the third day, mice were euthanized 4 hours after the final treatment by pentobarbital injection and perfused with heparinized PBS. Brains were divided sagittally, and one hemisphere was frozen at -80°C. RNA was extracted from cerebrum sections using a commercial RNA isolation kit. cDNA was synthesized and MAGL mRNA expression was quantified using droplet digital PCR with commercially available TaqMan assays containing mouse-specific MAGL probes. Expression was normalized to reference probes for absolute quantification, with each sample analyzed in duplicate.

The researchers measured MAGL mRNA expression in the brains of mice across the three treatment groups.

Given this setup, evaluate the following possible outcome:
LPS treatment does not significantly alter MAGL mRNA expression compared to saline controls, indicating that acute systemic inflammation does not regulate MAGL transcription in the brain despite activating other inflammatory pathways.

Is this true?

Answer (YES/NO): YES